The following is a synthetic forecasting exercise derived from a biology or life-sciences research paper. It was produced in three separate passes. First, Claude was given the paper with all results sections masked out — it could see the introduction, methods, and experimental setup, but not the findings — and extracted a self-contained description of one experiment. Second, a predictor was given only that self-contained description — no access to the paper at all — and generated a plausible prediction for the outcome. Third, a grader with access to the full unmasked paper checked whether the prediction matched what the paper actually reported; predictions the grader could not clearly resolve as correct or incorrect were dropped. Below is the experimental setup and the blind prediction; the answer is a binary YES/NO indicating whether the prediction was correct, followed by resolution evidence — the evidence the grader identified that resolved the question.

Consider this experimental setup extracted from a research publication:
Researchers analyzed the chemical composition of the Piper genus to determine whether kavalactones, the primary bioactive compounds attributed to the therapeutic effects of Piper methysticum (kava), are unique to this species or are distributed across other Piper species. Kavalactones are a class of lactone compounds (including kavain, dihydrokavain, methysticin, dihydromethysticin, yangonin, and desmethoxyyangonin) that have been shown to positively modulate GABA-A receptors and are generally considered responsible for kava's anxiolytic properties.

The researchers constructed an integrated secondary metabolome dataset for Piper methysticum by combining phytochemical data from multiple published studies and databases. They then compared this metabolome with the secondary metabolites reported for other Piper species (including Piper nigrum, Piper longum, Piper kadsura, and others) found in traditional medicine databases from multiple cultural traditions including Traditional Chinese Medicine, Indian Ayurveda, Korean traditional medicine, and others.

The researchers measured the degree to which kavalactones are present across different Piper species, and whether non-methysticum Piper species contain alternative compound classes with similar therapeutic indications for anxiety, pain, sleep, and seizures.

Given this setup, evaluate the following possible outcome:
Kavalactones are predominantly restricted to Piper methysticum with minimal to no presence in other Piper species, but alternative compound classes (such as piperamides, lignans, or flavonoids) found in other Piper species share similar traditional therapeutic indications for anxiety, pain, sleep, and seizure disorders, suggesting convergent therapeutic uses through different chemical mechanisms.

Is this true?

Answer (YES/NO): YES